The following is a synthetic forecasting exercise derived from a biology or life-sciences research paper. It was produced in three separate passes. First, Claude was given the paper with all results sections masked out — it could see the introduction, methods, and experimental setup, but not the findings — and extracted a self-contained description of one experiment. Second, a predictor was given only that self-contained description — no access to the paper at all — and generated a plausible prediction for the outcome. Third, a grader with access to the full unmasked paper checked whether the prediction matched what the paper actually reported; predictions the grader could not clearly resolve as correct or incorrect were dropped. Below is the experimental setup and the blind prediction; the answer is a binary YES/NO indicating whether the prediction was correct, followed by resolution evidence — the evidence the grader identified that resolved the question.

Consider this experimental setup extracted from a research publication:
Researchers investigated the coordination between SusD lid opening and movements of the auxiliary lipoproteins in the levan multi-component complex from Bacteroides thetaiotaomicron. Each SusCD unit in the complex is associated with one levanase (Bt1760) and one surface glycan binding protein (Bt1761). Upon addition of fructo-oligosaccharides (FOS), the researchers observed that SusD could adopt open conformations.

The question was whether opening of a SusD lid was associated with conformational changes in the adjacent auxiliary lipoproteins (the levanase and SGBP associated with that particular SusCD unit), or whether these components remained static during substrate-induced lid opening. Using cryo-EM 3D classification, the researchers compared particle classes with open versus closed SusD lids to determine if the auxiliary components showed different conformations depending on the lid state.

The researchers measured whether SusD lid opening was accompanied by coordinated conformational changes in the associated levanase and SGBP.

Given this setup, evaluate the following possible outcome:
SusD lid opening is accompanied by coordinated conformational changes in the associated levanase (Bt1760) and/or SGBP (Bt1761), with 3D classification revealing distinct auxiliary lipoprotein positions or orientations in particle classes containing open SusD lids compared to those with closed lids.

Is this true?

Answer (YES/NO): NO